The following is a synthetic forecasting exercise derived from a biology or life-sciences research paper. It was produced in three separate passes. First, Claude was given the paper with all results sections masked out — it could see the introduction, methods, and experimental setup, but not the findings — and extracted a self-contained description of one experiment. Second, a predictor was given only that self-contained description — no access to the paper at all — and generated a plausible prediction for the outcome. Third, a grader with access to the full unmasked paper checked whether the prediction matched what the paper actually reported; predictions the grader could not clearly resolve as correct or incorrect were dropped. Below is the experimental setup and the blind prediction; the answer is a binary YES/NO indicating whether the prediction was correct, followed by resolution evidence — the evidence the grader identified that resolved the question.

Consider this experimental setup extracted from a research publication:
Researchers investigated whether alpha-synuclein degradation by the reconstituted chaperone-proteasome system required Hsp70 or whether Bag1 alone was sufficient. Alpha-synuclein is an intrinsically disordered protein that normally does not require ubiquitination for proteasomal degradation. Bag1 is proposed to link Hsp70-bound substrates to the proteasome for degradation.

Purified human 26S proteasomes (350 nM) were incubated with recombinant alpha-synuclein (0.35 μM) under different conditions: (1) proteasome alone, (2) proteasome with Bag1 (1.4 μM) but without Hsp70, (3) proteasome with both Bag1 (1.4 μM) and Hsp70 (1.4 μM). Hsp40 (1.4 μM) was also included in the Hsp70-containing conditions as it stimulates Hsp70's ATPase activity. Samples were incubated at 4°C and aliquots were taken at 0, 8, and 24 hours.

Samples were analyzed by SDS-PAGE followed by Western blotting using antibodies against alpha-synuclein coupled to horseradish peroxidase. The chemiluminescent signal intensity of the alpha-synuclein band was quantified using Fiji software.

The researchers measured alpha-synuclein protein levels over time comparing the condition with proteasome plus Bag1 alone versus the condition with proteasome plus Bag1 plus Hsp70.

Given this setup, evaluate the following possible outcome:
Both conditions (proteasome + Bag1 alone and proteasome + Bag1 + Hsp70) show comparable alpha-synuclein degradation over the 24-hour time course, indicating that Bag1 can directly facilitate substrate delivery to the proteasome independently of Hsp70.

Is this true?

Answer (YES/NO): NO